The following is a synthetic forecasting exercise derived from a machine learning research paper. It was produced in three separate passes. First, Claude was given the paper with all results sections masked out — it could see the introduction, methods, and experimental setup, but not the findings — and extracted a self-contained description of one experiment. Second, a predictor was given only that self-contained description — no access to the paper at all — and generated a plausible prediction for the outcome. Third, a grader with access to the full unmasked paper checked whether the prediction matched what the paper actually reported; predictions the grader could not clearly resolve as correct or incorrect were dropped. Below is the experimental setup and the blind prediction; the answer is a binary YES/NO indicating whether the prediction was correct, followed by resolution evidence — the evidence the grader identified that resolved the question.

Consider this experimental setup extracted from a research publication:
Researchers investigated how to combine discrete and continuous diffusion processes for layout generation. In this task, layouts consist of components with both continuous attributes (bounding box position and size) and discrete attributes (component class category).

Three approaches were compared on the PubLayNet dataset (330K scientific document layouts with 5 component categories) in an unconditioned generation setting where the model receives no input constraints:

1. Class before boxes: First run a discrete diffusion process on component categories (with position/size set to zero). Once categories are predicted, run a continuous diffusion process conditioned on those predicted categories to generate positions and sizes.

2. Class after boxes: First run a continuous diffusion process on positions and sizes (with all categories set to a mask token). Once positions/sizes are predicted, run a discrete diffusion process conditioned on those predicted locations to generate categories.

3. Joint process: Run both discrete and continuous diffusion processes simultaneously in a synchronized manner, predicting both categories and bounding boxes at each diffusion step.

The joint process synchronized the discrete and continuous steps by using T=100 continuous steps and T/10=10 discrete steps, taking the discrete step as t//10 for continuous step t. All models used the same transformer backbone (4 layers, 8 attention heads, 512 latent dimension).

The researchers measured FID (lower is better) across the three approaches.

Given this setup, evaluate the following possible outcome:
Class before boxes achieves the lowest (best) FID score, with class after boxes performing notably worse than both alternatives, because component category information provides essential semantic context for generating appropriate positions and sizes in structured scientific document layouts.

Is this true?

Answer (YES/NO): NO